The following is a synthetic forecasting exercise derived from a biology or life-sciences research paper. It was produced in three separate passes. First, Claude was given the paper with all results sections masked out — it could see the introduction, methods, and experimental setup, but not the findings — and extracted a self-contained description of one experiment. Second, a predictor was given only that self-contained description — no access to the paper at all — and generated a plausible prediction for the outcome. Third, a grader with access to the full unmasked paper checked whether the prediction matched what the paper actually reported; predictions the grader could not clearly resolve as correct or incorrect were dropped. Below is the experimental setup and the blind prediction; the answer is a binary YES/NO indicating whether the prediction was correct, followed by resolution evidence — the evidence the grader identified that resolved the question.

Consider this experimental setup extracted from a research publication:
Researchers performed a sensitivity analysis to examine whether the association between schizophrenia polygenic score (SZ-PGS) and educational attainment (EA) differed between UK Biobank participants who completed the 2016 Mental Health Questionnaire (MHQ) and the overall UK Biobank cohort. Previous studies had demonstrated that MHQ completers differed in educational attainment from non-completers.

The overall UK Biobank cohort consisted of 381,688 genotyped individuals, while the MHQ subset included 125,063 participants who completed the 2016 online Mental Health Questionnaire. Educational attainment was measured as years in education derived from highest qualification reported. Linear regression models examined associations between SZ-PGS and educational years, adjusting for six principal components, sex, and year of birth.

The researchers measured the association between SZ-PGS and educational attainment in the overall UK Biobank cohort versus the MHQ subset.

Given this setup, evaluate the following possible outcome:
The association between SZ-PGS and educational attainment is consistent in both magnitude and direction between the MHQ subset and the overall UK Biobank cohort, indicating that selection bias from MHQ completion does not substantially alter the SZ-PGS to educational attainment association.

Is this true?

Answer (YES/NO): NO